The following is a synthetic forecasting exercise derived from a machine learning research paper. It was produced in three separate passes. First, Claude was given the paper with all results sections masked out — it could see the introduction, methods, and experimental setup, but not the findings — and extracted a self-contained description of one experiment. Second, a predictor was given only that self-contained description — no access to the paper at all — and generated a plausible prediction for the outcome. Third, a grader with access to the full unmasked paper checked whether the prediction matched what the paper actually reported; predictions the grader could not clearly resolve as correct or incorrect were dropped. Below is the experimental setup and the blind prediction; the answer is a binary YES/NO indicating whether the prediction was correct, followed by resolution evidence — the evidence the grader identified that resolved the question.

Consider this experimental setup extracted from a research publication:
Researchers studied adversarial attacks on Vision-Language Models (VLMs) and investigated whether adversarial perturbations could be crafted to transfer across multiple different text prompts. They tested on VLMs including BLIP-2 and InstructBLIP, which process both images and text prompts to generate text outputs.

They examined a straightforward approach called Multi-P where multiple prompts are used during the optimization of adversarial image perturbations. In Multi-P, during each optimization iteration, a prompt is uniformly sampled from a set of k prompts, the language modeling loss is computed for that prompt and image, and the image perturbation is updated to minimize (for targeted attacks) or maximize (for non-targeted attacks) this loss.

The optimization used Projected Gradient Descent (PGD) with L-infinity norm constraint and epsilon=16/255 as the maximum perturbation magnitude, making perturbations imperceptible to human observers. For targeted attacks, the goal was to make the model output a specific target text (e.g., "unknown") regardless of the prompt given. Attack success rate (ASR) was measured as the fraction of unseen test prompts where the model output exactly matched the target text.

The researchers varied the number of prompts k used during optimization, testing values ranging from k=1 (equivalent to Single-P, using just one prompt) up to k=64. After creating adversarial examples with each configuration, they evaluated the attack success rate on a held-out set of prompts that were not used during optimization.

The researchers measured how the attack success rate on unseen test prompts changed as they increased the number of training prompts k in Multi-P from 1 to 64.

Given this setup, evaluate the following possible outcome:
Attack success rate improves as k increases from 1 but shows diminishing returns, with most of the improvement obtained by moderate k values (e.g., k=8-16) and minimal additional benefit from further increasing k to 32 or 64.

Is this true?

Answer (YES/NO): NO